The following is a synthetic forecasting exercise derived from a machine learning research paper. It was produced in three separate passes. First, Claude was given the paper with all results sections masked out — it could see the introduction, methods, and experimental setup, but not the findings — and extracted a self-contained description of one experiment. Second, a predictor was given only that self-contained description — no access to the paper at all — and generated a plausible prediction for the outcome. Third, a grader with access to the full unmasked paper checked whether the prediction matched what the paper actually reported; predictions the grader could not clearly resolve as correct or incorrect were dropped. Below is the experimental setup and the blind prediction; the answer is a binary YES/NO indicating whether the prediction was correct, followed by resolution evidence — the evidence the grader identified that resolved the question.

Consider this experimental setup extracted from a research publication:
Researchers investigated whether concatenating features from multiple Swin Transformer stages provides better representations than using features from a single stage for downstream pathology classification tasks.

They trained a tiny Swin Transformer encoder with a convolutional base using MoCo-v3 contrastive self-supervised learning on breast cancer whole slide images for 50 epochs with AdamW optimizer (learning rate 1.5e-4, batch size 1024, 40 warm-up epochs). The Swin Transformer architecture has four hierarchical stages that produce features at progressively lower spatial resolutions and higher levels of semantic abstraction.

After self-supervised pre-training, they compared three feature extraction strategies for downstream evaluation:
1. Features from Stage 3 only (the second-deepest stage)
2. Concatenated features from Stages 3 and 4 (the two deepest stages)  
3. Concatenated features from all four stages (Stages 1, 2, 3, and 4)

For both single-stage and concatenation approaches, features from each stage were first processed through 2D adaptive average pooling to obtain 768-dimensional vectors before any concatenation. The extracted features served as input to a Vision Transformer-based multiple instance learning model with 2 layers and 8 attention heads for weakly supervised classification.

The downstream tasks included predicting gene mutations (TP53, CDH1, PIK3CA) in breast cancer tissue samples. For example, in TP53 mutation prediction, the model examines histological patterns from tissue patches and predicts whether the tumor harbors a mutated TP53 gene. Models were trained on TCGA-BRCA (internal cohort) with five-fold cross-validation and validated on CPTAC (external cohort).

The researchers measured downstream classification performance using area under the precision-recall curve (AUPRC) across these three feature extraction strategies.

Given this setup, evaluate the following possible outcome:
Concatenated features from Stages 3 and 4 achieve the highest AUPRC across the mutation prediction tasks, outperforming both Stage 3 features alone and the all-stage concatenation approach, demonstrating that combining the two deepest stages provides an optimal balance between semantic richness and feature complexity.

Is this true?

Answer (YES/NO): NO